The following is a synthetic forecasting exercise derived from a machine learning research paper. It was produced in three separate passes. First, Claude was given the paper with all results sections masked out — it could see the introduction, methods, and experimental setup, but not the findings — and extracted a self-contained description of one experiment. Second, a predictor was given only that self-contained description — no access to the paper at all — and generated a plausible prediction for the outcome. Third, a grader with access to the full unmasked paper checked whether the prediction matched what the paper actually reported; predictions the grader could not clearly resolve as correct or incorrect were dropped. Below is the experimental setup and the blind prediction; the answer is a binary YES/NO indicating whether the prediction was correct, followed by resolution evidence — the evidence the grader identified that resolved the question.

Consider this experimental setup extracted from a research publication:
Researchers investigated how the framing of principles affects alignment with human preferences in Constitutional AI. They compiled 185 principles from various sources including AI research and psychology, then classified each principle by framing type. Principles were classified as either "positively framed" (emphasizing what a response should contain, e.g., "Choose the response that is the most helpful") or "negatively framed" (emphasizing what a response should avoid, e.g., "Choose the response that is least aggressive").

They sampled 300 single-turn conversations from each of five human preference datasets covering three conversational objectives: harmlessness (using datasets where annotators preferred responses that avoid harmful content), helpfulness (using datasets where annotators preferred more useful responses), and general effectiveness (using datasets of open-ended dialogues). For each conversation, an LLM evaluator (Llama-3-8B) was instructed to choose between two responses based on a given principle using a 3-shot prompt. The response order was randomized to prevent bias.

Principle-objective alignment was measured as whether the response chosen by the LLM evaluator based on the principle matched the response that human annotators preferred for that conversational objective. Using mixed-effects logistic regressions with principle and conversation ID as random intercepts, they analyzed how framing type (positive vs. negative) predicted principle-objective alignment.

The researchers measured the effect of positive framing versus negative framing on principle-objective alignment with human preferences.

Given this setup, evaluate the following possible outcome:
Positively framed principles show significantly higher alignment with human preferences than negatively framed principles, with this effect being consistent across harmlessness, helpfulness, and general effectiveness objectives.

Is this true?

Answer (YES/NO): NO